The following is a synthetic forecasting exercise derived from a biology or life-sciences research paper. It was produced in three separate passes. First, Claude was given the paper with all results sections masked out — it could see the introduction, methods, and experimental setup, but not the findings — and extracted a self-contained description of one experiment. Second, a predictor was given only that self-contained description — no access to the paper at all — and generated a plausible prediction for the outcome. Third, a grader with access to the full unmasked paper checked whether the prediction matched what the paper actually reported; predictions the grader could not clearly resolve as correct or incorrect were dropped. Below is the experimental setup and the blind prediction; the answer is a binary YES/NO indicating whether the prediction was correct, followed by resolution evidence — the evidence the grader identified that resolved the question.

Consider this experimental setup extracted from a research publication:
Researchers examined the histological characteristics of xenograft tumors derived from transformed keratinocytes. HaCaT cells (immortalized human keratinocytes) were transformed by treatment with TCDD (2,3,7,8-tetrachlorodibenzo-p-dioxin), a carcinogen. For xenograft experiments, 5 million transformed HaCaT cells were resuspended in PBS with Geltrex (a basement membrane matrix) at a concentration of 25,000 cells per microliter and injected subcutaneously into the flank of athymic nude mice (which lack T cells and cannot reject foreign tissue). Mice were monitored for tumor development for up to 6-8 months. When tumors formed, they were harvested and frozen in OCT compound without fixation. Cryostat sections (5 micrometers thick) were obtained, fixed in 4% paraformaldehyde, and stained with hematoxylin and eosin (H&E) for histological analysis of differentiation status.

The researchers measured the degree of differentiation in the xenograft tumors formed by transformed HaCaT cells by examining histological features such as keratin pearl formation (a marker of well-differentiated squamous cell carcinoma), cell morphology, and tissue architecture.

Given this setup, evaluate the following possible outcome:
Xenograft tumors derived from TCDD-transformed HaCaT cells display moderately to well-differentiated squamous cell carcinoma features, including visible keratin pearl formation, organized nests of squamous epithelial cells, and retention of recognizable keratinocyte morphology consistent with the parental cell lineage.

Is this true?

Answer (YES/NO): YES